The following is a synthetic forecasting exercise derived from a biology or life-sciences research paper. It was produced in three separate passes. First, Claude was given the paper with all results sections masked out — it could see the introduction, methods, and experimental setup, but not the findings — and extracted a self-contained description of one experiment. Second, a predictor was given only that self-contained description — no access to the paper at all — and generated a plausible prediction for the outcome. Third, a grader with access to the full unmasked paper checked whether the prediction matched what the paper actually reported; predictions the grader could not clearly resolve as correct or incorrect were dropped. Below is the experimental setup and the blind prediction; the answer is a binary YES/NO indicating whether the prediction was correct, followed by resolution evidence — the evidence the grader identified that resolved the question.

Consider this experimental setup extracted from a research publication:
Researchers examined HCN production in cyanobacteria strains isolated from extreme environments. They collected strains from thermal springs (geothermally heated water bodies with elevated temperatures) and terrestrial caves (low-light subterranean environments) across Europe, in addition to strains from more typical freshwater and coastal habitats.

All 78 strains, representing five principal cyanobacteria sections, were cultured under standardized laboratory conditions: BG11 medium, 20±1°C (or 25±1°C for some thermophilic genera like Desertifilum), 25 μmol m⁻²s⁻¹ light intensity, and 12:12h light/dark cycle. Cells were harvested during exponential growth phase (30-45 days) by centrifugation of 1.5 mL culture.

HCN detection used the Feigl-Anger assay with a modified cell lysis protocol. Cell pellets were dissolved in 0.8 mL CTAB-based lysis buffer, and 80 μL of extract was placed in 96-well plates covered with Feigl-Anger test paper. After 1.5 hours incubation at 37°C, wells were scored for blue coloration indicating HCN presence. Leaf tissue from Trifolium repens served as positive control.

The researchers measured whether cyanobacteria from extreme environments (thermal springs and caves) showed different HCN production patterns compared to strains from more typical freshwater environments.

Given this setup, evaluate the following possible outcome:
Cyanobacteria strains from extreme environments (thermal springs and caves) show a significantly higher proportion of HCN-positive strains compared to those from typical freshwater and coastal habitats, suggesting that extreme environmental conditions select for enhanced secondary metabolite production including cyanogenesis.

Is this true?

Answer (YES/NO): NO